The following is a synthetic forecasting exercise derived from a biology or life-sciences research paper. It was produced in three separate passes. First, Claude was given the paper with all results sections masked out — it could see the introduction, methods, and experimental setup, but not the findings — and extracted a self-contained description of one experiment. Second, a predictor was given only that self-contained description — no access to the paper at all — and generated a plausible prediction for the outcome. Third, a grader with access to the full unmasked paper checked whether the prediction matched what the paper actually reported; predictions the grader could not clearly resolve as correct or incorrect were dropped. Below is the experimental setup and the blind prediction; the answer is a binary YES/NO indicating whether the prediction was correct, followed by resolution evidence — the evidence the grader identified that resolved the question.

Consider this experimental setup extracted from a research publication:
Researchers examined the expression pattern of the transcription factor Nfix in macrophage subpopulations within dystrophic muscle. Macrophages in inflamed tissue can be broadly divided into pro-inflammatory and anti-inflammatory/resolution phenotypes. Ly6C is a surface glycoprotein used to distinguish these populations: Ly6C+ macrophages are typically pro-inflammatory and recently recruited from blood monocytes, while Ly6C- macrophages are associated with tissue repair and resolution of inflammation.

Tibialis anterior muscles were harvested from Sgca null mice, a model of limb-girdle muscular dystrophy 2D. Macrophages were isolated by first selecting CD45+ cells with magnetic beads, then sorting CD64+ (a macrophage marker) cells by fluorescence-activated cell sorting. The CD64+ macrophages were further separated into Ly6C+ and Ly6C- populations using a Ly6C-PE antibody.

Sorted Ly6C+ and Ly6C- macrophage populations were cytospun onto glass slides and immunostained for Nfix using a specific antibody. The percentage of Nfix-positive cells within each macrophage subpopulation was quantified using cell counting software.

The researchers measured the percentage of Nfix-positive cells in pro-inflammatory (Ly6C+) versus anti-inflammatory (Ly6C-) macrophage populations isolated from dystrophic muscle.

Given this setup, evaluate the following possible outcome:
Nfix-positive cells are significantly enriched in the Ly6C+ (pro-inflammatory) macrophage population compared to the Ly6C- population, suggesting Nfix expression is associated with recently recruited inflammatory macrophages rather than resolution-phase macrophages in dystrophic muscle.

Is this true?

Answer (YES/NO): NO